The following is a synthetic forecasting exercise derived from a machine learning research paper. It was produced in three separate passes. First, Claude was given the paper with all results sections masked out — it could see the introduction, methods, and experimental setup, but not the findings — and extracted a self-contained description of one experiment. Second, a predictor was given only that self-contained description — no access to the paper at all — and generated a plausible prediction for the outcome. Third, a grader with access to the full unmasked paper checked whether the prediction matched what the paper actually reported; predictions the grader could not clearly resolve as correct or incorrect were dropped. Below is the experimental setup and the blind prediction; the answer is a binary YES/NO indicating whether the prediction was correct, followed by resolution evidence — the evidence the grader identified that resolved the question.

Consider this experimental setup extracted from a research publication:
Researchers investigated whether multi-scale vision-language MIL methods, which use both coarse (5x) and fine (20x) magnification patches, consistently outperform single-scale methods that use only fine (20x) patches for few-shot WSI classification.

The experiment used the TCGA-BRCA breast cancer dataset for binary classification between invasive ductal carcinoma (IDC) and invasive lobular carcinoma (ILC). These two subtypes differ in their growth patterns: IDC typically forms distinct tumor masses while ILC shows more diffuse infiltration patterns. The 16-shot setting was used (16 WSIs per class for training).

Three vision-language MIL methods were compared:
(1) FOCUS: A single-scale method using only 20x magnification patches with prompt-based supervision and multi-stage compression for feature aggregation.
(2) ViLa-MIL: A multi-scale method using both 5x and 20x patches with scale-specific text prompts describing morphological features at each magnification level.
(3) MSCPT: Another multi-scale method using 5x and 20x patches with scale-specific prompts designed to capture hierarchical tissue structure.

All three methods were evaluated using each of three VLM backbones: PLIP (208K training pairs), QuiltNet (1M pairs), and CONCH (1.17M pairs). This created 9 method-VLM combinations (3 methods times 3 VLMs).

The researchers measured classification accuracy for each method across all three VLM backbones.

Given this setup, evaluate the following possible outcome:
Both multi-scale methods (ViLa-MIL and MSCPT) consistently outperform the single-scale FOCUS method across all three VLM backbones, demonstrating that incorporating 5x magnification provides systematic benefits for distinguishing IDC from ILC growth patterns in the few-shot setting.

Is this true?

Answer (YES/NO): NO